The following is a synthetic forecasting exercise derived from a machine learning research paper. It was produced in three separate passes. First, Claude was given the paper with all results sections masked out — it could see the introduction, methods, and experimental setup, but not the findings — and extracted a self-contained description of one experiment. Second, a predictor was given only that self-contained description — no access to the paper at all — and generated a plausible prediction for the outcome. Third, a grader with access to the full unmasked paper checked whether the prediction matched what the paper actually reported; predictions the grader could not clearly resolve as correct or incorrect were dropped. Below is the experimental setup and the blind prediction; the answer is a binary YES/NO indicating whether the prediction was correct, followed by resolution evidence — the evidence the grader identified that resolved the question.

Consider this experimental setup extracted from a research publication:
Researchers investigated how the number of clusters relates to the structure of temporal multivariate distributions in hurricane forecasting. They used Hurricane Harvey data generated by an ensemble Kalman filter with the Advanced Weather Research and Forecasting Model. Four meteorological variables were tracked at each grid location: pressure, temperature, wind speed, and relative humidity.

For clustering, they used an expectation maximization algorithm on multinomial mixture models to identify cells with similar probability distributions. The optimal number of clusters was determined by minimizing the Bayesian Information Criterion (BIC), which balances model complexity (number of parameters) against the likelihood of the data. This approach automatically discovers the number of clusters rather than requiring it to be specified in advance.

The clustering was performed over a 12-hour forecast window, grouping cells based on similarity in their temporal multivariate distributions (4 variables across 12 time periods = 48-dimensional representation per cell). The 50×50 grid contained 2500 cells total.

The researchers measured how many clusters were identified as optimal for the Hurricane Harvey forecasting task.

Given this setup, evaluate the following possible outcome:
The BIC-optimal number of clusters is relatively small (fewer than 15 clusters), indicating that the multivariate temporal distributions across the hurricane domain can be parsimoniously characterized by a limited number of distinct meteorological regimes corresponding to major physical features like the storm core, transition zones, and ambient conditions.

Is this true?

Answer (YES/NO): YES